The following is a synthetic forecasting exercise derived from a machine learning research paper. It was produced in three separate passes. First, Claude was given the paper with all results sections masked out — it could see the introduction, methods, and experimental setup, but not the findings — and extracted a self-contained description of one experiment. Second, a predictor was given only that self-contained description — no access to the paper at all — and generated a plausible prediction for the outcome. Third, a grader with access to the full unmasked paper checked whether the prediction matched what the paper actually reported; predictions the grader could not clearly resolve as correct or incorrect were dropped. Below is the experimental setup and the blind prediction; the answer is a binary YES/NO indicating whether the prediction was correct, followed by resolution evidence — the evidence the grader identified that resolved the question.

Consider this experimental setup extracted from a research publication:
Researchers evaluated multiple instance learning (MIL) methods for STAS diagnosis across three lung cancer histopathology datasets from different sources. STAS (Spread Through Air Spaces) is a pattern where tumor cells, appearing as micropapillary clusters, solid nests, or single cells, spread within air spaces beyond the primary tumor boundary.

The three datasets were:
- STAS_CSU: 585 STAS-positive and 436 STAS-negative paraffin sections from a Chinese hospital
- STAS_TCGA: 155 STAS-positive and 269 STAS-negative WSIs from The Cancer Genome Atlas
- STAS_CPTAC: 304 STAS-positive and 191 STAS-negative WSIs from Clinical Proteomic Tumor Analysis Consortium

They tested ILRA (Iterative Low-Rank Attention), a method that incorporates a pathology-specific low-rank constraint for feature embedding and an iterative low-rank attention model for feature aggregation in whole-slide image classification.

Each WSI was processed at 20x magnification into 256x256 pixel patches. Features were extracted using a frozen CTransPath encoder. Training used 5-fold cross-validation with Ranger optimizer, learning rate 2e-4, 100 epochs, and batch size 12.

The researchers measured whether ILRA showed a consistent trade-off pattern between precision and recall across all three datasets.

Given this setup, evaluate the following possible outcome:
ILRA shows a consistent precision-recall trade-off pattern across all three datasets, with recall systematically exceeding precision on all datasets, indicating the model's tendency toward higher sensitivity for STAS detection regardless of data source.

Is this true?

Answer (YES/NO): NO